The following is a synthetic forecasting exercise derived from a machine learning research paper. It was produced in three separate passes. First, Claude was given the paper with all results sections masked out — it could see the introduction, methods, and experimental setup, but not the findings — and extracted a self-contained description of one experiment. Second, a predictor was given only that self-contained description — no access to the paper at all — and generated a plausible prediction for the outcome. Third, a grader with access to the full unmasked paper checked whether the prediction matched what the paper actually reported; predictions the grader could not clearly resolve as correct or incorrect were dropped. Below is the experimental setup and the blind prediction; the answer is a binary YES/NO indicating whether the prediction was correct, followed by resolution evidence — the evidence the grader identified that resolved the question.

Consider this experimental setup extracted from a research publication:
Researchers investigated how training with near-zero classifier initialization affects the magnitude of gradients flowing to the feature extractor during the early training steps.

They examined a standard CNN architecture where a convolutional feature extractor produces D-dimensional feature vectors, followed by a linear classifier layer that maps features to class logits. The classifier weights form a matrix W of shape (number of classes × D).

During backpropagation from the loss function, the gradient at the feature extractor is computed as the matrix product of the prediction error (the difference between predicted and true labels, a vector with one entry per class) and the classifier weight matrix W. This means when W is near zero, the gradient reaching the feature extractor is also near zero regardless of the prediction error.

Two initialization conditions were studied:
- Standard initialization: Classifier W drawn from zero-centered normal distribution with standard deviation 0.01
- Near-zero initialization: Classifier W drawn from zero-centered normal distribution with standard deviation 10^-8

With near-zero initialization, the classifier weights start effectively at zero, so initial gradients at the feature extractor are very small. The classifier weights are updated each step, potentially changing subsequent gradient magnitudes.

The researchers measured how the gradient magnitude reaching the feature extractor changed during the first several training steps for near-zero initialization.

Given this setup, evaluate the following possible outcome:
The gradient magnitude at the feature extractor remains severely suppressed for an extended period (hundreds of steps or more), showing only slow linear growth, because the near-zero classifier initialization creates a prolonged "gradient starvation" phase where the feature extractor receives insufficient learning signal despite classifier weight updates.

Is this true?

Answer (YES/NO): NO